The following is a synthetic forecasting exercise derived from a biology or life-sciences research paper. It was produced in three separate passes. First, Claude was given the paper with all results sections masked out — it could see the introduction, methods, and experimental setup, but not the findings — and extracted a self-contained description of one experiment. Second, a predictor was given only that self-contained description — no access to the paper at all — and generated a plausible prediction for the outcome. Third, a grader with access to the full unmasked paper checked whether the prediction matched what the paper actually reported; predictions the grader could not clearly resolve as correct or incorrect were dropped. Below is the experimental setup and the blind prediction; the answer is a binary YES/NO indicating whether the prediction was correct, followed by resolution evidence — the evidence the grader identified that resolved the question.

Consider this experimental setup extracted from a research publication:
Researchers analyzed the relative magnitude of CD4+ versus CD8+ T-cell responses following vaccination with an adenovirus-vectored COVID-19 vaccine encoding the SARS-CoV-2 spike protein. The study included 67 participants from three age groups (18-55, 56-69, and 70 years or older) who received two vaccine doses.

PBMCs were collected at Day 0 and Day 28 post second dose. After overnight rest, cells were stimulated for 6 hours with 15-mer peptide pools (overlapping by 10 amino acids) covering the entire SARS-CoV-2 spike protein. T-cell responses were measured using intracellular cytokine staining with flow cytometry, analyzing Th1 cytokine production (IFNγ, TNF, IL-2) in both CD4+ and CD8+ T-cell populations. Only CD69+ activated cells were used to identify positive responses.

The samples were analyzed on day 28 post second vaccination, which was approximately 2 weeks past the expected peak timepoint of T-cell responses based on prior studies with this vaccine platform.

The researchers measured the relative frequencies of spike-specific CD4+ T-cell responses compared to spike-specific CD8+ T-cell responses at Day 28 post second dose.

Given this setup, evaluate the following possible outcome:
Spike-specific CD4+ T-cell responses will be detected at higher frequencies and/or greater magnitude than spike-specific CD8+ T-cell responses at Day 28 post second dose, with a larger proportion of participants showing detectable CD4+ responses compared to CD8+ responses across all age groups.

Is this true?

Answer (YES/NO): YES